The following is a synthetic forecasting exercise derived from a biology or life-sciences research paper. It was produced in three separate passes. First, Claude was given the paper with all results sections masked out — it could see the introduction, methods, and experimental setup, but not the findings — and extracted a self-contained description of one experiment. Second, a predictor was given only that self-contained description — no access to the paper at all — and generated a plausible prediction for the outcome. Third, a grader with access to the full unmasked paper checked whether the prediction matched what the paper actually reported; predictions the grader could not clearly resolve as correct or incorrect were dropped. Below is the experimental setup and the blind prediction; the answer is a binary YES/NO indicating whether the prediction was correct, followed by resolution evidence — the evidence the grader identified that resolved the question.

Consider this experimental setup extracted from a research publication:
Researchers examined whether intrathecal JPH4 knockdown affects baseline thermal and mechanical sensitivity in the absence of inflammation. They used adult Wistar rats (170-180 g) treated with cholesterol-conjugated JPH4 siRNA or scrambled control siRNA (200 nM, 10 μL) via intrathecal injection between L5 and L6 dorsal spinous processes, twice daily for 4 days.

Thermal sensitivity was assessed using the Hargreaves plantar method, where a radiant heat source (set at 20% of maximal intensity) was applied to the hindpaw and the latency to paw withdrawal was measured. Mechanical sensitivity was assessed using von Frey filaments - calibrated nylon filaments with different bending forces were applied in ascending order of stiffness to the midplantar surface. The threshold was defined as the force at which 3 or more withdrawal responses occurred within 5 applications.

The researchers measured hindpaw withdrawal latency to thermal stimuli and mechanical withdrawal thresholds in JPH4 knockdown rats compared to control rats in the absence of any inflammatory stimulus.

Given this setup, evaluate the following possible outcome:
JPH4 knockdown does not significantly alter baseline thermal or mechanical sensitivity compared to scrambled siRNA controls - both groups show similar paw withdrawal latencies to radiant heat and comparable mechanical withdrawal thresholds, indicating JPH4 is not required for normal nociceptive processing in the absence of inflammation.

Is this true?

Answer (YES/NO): YES